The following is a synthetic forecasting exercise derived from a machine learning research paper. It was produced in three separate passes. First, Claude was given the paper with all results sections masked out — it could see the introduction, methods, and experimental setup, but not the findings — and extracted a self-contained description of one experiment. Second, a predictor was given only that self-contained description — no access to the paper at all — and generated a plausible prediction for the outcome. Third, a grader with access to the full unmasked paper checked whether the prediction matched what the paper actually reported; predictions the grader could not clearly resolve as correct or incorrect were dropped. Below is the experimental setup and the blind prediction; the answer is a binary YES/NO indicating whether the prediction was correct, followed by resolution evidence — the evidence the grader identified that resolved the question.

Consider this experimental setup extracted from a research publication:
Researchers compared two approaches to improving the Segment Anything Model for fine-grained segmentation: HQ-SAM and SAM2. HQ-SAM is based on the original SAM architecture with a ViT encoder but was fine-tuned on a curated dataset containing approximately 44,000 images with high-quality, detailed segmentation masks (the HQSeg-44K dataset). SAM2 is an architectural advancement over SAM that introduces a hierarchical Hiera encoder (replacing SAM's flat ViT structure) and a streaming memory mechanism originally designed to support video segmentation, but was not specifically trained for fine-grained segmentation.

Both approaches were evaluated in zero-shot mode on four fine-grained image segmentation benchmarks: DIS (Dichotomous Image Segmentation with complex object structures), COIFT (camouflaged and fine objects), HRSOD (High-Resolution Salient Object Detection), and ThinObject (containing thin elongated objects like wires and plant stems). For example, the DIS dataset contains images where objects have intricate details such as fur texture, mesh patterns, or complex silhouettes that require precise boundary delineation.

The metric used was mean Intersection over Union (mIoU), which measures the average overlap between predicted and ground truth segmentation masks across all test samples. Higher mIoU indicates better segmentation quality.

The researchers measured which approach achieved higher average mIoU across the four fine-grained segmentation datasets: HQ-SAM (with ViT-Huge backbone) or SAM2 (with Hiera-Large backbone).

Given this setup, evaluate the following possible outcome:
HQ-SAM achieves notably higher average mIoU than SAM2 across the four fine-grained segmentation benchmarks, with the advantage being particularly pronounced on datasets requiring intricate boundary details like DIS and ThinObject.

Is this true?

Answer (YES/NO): YES